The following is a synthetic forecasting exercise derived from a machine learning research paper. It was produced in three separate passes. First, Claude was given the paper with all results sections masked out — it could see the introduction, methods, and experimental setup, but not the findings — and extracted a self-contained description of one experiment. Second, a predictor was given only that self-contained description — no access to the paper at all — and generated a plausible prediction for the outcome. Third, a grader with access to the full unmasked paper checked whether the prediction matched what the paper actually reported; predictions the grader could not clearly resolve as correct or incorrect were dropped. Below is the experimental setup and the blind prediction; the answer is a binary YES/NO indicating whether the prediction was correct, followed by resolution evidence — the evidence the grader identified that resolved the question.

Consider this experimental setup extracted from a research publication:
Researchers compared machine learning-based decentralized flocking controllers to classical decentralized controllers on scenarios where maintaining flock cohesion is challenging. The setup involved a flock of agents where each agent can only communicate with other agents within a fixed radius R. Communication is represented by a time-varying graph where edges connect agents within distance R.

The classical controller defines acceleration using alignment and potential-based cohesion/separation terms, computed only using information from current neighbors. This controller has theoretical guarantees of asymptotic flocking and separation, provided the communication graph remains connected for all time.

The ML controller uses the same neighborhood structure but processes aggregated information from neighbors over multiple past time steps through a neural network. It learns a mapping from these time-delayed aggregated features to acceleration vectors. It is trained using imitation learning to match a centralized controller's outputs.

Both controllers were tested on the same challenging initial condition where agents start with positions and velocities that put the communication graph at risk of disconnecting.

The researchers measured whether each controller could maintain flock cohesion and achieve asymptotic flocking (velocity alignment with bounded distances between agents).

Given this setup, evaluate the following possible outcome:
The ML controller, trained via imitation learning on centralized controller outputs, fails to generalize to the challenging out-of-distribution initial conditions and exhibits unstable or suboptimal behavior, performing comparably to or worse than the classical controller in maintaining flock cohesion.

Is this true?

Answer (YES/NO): NO